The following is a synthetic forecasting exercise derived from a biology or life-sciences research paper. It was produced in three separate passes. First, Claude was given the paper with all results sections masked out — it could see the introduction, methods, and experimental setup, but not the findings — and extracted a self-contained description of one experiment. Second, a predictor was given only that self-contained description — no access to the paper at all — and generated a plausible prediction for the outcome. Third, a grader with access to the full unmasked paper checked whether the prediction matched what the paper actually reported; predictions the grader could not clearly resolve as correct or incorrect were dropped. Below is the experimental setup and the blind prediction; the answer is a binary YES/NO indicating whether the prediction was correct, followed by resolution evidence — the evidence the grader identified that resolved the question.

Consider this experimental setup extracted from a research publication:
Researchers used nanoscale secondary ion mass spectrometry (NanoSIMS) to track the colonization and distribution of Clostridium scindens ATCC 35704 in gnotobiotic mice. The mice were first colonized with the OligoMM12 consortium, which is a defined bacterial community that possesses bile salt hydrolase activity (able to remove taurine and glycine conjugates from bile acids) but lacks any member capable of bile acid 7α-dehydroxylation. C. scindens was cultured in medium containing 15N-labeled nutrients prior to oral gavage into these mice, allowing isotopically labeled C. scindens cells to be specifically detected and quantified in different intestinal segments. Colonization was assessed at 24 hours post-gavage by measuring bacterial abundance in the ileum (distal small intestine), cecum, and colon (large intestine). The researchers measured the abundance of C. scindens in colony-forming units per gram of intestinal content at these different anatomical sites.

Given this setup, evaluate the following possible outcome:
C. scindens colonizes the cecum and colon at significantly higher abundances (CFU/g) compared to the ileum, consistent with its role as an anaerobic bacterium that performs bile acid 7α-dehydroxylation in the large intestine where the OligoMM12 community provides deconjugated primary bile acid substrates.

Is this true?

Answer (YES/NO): YES